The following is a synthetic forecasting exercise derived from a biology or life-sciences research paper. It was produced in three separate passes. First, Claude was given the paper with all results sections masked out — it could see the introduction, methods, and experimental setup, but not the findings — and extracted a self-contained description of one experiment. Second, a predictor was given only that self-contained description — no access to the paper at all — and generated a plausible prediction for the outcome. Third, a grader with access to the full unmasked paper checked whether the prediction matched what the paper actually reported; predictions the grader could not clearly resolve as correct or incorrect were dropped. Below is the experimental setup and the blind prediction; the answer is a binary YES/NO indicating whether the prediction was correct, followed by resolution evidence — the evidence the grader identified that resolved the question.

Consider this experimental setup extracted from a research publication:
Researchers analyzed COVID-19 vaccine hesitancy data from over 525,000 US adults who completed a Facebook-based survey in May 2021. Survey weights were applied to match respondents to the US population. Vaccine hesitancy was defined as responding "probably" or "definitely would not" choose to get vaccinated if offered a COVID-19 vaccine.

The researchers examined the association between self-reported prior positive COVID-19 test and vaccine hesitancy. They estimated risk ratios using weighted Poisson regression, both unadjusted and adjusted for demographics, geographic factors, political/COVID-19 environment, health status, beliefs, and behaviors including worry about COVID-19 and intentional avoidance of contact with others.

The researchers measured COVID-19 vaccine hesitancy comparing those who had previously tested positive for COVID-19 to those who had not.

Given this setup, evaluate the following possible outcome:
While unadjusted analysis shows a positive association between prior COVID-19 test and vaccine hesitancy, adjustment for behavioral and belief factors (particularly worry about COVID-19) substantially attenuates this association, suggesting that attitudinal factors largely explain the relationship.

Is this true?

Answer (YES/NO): NO